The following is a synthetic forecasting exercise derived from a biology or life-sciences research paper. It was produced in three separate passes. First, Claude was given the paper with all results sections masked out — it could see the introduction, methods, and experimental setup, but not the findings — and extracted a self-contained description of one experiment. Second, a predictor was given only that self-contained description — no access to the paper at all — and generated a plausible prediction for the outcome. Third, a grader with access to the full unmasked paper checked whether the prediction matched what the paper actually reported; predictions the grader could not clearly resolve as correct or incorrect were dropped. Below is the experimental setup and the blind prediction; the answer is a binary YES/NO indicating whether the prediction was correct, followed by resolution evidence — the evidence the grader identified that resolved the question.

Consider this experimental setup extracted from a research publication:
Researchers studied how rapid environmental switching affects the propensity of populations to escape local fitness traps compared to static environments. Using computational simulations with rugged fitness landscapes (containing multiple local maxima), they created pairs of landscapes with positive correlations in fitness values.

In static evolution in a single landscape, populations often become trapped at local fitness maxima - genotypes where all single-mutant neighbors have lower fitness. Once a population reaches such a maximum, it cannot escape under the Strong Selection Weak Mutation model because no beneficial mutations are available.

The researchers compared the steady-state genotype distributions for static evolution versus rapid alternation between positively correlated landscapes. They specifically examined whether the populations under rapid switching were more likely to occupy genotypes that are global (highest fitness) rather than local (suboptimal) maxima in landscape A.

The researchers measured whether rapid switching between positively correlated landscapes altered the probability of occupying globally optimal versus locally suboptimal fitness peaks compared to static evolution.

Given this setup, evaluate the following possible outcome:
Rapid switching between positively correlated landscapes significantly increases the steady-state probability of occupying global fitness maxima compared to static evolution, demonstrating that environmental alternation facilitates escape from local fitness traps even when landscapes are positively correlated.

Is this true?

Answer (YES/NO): YES